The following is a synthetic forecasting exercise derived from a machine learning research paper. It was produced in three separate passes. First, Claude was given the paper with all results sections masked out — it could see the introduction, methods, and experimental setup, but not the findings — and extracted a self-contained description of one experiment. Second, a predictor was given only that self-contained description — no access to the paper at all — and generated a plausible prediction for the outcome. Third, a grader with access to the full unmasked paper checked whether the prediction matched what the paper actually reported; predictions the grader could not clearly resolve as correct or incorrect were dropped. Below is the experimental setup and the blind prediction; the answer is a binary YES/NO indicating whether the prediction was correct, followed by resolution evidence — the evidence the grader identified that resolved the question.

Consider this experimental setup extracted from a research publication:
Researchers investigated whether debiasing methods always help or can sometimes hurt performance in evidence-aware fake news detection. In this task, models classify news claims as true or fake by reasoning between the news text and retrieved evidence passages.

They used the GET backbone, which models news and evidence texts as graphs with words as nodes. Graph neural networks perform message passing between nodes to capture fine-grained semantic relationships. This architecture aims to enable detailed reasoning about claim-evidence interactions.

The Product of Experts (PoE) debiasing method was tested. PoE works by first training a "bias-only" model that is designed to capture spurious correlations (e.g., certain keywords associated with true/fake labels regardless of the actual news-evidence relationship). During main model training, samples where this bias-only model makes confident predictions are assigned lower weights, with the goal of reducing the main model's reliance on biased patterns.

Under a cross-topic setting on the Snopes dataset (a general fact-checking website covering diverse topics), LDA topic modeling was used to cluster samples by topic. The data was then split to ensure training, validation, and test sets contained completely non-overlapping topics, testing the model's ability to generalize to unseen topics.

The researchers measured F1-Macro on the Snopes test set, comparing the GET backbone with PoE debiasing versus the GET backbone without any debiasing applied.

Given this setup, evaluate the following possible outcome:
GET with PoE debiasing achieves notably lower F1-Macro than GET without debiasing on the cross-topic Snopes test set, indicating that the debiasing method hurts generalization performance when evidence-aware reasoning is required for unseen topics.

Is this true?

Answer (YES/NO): NO